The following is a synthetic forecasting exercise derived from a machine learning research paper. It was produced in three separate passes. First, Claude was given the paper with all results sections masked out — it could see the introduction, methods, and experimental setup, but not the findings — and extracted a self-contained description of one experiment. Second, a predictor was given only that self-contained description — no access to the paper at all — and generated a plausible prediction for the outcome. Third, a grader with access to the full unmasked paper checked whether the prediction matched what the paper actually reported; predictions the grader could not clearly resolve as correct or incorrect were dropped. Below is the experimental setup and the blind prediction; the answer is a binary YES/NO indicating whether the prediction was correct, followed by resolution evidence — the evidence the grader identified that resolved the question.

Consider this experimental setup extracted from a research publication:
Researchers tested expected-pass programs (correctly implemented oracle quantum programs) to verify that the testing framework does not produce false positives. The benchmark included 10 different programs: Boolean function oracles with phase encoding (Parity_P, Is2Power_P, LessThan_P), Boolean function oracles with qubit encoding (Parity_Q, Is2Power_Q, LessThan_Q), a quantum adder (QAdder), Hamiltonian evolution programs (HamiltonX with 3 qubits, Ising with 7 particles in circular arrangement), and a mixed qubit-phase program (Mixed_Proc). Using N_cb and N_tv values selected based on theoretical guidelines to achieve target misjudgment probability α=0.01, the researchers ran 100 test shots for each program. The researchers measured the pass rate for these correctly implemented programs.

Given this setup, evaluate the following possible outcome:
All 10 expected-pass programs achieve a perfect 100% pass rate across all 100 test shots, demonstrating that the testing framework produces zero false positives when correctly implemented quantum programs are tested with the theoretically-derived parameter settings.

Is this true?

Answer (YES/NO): YES